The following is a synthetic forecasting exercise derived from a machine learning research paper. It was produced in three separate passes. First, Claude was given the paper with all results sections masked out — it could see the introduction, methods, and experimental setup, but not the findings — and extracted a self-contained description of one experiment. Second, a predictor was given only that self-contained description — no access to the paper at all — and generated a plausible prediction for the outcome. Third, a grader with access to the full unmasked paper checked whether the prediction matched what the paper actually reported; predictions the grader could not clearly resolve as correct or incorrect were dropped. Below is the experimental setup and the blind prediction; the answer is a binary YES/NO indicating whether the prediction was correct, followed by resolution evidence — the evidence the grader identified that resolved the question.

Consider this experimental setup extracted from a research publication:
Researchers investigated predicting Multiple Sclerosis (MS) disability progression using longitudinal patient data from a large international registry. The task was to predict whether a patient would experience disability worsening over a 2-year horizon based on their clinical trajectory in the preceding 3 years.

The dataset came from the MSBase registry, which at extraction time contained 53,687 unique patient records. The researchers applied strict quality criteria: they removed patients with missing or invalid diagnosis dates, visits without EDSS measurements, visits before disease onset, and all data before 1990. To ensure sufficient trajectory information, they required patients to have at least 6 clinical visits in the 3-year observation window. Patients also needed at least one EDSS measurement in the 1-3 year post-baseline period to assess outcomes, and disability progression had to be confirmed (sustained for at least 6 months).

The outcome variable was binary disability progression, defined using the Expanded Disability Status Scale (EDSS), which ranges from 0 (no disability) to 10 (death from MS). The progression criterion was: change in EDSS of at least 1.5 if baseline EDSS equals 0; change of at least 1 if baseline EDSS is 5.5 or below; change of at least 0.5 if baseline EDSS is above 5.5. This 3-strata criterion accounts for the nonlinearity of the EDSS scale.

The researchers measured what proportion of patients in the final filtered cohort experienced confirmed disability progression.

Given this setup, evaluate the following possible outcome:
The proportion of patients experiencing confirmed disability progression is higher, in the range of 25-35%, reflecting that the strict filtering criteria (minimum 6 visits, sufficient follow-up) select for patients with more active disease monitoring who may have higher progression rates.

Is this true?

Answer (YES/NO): NO